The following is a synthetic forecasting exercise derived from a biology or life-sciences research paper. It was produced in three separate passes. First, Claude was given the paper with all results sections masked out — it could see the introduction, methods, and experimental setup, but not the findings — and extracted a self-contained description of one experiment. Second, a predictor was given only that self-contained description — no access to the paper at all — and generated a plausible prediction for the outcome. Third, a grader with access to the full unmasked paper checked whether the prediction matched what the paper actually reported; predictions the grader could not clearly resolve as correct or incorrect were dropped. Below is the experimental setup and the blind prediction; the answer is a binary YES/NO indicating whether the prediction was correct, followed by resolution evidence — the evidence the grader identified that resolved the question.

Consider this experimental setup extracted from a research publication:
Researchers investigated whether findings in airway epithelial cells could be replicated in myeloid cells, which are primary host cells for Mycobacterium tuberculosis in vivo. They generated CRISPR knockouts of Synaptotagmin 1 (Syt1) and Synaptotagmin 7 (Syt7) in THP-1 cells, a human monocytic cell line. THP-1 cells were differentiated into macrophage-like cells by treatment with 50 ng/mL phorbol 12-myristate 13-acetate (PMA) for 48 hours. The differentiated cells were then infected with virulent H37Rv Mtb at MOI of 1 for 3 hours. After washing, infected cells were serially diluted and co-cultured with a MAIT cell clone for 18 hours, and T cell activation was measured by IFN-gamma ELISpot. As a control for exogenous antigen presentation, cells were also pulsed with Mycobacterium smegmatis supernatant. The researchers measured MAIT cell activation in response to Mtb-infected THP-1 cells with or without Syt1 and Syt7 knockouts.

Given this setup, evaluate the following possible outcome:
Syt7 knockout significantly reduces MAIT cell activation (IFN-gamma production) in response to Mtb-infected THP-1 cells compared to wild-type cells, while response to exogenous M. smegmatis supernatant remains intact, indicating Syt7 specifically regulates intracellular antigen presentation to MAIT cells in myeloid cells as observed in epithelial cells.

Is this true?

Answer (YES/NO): YES